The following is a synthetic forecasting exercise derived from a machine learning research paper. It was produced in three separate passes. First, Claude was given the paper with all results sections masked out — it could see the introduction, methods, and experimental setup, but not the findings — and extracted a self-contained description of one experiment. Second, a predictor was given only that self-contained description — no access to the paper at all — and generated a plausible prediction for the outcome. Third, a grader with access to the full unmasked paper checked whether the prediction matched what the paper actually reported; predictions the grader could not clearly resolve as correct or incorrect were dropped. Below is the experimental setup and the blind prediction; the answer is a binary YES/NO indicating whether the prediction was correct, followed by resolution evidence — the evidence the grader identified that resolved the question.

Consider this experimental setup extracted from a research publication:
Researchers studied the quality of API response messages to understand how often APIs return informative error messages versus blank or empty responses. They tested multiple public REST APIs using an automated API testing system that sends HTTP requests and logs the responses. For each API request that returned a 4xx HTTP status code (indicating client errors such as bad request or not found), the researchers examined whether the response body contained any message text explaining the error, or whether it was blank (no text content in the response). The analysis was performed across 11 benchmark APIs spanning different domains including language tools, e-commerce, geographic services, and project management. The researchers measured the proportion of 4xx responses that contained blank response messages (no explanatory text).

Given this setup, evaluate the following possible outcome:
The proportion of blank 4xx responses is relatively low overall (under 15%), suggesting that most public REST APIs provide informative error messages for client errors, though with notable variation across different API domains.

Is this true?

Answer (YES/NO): NO